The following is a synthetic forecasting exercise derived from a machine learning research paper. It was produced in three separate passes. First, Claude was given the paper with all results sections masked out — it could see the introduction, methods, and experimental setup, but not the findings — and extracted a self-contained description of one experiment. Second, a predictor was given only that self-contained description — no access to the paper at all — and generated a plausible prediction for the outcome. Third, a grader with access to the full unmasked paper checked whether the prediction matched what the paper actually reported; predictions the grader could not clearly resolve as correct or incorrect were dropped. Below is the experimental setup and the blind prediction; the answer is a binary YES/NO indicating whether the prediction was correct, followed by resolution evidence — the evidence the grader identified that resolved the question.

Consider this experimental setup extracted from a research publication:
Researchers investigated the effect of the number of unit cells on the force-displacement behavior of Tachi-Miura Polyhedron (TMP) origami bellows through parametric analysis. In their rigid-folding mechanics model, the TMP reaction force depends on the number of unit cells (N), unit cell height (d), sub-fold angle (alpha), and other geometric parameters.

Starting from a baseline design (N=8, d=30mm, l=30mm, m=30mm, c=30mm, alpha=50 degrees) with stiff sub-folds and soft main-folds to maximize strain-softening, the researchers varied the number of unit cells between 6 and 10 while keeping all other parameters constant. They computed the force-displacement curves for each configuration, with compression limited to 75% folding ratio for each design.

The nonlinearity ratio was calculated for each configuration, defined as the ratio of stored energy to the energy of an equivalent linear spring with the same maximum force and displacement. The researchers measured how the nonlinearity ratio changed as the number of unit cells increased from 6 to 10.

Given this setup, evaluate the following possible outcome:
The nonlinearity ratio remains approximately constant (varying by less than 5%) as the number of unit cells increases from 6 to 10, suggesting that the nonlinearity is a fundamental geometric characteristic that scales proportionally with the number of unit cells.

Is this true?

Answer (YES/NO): YES